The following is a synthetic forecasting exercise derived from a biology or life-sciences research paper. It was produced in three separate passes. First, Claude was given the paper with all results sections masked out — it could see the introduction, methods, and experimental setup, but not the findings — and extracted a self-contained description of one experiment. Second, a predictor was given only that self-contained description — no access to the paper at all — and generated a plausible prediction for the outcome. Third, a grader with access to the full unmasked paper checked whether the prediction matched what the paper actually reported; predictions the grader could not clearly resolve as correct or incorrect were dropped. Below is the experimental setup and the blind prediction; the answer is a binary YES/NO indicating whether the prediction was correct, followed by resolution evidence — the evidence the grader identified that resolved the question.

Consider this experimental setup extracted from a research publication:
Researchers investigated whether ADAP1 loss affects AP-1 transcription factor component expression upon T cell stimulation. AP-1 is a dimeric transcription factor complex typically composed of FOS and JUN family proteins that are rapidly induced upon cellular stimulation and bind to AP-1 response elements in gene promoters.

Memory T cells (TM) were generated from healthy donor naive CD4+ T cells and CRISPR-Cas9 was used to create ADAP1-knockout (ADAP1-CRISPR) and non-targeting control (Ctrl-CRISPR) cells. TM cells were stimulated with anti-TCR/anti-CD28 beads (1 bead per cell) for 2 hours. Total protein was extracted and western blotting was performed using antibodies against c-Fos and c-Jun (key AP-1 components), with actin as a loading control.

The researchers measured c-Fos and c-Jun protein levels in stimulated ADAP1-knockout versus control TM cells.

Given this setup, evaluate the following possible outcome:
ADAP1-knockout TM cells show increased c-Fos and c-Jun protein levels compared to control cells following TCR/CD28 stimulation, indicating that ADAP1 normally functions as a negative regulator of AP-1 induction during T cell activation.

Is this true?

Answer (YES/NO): NO